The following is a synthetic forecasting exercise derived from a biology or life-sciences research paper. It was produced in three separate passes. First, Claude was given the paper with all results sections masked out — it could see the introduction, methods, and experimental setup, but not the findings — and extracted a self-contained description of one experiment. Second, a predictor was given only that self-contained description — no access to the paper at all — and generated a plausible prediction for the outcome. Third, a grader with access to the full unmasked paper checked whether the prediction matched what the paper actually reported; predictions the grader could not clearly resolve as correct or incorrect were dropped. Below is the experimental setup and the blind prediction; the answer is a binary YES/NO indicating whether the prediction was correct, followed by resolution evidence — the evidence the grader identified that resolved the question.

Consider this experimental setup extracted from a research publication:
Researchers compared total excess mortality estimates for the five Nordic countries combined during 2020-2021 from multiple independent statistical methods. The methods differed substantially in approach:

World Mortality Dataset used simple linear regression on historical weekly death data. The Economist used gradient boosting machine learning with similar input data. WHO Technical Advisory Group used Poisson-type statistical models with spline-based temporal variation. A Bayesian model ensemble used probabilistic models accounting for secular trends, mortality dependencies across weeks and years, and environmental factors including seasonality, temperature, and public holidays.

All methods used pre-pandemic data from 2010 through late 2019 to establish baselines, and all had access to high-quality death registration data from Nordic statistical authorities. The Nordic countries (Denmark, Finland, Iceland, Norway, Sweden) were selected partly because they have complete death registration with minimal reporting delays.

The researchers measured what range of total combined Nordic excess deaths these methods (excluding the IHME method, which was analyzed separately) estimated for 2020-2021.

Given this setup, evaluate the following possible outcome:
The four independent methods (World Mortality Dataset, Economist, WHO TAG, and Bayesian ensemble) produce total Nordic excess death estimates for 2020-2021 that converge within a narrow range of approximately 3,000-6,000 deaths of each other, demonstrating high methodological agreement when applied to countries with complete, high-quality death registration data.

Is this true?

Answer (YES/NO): YES